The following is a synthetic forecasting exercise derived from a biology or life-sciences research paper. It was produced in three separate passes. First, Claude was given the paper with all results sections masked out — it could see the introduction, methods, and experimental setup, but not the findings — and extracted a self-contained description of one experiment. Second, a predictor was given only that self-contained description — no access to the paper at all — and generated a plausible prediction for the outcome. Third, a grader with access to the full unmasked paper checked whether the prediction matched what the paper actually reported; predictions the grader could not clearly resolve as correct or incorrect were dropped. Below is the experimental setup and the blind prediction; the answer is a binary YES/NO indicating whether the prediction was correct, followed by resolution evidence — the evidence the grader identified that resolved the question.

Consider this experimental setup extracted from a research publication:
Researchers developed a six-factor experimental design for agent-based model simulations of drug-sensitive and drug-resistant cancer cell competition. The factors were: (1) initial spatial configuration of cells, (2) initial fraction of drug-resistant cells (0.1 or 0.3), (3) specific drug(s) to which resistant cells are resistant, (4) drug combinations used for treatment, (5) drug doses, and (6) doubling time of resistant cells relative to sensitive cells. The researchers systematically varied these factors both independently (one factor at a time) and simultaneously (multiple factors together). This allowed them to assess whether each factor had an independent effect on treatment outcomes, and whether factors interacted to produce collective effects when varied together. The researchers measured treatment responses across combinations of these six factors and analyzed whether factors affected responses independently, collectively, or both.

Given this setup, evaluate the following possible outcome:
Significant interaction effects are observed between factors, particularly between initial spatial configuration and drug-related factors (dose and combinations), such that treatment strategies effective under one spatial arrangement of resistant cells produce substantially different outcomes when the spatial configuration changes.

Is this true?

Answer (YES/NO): YES